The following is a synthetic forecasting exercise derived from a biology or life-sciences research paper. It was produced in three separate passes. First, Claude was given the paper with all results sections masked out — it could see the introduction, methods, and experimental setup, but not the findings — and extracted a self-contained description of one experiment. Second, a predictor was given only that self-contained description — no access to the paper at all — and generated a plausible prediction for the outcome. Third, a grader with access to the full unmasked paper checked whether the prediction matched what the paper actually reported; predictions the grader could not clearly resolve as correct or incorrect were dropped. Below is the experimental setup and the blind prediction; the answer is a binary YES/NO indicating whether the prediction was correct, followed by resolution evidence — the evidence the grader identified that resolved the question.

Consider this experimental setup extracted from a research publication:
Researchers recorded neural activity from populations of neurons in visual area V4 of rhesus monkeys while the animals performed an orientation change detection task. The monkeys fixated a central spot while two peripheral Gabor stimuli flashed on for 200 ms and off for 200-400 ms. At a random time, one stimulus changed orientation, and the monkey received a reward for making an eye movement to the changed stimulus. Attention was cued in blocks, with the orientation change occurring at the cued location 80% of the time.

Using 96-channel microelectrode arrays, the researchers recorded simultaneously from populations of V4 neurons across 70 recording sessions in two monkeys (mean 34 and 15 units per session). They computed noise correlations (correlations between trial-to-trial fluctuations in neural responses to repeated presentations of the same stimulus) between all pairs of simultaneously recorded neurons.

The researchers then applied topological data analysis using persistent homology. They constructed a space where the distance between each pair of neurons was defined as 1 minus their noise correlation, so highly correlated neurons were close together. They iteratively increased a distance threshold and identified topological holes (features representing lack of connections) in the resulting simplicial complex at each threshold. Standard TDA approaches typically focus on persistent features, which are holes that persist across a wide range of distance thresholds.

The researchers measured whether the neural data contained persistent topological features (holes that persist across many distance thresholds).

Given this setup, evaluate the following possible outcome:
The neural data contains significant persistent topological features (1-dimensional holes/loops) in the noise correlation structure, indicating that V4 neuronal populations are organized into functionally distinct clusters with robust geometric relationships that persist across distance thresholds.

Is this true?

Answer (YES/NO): NO